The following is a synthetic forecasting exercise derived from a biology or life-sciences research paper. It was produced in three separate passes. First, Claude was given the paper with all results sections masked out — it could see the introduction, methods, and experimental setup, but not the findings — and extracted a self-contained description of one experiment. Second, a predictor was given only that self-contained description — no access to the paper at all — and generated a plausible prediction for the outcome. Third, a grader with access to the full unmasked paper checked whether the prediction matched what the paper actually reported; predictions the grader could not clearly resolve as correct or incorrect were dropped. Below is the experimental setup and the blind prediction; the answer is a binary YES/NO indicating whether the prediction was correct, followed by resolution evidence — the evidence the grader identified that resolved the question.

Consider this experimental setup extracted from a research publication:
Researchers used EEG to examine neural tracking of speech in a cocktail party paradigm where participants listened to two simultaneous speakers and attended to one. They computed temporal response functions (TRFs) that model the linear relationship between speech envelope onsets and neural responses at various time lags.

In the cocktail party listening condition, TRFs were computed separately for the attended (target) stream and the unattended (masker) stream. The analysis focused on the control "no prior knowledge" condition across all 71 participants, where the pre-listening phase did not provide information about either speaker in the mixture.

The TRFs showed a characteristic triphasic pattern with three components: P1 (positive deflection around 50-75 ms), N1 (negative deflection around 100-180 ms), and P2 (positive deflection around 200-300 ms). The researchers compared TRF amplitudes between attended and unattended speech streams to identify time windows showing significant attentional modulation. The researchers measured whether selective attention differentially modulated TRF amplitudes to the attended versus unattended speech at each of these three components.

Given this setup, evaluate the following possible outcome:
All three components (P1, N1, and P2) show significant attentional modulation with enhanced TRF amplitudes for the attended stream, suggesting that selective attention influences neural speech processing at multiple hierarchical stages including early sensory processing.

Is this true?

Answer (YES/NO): YES